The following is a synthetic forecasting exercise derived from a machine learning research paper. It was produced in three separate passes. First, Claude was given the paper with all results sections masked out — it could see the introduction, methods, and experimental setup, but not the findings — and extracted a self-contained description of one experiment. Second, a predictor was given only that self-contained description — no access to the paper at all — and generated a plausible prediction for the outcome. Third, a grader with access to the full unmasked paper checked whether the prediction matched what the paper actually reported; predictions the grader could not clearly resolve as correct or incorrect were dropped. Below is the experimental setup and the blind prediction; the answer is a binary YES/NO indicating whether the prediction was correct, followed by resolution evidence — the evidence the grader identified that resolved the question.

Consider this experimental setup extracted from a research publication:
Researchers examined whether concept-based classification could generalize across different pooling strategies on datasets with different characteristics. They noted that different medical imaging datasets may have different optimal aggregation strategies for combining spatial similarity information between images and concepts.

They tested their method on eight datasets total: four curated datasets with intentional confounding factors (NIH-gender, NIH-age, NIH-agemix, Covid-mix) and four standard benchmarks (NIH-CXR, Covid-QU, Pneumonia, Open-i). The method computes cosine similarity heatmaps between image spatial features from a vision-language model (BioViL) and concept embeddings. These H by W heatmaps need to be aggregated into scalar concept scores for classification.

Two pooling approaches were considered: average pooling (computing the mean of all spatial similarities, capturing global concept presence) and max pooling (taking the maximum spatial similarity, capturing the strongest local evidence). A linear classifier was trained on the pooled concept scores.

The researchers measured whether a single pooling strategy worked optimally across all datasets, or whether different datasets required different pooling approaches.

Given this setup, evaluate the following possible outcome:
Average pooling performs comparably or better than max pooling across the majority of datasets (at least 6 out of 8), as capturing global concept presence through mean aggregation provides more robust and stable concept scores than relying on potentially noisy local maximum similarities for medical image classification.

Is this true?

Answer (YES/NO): YES